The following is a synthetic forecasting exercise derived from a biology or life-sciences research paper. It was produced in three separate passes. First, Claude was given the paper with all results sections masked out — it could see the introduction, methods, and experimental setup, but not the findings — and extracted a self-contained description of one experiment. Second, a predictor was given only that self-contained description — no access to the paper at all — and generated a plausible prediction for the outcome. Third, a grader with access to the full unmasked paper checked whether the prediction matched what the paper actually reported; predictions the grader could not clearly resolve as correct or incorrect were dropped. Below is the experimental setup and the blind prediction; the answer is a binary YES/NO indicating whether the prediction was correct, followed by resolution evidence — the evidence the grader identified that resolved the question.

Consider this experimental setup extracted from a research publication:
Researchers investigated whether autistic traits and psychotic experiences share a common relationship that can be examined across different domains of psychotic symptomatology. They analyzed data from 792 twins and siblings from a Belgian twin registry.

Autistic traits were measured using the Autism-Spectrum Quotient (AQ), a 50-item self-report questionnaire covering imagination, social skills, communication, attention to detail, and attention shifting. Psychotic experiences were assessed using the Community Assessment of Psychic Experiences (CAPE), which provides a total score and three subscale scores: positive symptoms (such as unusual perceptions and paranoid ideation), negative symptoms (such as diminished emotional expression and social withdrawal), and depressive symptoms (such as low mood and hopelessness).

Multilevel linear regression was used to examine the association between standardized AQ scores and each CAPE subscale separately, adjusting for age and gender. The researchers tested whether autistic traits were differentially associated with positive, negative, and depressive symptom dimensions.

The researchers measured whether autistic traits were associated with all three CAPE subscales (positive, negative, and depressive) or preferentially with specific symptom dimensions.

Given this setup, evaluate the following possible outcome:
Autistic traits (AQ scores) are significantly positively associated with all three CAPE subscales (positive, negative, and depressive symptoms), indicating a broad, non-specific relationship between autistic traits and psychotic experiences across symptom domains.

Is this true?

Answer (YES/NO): YES